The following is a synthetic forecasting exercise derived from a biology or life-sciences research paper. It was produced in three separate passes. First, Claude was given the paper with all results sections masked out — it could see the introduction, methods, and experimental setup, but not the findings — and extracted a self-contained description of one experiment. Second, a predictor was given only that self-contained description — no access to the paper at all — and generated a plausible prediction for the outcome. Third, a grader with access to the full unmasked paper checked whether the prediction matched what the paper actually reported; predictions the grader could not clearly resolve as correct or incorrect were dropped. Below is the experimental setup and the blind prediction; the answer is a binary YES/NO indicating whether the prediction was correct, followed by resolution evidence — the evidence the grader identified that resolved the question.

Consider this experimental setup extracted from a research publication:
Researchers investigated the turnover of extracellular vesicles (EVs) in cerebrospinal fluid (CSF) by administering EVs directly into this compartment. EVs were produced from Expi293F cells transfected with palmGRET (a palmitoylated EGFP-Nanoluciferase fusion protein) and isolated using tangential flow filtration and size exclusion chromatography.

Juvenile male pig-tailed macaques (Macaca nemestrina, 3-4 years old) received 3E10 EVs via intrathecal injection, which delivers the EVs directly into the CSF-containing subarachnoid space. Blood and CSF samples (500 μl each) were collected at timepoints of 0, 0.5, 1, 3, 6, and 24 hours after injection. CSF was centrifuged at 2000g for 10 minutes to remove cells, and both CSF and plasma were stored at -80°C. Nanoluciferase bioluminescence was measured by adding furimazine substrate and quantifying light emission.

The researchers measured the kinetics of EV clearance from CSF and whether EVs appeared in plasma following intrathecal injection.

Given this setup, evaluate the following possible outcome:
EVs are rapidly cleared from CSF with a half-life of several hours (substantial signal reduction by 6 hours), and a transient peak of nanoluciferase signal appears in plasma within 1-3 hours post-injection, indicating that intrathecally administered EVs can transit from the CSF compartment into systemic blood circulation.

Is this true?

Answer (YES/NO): NO